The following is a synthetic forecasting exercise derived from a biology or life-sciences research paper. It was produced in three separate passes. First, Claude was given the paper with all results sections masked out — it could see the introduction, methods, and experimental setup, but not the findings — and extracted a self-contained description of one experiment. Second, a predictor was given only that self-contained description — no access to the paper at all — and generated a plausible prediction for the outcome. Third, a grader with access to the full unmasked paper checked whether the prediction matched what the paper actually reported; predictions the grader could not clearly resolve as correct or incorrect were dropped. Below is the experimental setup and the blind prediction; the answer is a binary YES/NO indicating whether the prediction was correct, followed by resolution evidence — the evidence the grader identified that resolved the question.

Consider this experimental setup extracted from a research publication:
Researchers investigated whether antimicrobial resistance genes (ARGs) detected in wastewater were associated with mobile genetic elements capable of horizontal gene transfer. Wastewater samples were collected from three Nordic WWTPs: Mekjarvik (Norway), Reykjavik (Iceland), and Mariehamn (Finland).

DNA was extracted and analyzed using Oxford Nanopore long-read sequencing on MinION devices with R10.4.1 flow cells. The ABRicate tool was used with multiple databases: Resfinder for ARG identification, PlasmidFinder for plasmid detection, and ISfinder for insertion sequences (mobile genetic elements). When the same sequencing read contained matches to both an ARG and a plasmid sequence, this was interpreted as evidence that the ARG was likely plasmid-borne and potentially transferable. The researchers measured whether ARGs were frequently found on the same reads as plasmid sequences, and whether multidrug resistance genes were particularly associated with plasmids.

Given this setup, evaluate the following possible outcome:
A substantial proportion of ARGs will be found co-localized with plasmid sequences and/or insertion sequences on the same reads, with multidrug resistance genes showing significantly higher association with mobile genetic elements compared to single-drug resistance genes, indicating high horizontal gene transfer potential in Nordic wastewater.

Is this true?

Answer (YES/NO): NO